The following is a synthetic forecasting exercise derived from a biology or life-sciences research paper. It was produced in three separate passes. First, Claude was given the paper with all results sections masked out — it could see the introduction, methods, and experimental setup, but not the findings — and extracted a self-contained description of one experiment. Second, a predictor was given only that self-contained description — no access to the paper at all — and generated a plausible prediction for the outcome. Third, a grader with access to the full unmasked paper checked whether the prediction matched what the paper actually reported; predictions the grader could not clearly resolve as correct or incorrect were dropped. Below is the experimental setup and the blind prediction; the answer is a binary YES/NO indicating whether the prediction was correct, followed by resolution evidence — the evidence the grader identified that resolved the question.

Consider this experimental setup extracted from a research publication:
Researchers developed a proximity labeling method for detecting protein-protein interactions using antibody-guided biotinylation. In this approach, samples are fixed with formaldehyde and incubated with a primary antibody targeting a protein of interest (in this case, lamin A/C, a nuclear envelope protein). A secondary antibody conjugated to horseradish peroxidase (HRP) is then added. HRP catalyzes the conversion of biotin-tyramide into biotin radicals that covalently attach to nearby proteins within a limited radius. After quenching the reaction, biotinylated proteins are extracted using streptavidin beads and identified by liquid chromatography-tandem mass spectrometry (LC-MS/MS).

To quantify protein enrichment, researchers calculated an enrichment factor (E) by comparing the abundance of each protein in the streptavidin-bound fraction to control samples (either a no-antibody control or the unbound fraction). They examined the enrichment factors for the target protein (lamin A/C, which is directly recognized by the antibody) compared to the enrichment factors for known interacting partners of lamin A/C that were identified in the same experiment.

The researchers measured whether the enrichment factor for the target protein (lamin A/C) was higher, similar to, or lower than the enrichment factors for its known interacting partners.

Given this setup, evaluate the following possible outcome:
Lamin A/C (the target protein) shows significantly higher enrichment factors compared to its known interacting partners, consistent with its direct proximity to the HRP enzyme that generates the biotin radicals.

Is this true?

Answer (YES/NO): NO